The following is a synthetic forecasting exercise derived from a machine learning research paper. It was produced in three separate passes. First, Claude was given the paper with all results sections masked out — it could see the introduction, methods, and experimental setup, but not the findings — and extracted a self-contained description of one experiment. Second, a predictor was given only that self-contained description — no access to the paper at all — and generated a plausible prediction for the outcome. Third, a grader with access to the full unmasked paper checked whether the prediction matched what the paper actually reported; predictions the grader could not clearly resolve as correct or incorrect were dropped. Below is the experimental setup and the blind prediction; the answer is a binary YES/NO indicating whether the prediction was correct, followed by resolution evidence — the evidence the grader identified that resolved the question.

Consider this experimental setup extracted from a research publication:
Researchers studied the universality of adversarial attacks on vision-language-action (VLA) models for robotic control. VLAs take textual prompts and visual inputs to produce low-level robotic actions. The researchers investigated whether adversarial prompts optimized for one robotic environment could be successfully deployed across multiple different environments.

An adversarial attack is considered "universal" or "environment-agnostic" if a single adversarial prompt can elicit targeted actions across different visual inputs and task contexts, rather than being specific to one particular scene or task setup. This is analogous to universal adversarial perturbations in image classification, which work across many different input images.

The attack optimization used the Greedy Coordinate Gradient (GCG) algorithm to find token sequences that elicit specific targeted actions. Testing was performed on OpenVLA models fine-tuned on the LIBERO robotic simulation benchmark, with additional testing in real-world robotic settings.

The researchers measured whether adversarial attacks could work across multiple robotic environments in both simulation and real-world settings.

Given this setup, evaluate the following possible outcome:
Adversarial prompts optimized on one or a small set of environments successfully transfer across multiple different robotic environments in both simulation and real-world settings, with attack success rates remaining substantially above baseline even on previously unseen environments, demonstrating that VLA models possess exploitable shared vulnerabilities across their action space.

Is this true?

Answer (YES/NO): NO